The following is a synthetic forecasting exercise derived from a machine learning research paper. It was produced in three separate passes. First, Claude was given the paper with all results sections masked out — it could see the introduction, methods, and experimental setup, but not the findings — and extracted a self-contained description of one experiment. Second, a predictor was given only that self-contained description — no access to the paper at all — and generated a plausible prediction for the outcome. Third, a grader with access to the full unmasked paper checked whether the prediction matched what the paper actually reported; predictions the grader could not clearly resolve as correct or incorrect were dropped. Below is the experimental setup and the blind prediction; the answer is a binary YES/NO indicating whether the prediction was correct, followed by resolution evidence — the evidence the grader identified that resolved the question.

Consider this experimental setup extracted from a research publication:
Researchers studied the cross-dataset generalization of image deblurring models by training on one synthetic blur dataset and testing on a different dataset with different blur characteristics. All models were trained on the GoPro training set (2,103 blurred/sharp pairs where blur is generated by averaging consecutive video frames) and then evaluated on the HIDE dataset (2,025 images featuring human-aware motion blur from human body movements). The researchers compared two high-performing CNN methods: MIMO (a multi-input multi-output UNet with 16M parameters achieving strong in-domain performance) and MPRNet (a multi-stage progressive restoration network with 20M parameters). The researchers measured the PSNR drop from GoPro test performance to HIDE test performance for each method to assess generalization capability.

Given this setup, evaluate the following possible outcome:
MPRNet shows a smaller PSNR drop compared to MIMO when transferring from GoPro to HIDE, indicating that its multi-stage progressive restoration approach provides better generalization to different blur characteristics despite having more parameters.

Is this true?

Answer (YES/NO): YES